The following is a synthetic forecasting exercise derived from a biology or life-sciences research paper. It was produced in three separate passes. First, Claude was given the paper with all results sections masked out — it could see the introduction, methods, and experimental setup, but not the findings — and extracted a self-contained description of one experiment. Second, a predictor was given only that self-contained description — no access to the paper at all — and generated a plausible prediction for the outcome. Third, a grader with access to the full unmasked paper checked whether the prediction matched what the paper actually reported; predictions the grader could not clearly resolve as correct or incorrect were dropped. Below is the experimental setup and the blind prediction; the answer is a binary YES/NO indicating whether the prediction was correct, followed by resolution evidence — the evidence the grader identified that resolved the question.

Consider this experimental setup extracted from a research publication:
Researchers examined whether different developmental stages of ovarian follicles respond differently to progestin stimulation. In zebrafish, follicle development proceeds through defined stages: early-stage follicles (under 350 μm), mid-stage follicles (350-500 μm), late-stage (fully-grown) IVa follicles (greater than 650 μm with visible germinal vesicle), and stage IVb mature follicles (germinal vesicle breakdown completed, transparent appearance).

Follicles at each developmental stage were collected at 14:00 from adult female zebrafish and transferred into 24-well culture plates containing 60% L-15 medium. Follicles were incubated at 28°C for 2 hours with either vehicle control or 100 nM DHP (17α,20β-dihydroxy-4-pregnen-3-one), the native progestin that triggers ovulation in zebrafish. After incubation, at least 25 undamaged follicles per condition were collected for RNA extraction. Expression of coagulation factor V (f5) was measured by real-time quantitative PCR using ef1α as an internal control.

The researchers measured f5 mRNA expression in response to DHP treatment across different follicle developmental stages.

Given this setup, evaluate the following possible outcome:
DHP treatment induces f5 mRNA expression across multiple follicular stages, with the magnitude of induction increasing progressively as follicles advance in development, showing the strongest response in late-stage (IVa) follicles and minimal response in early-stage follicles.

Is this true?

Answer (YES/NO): YES